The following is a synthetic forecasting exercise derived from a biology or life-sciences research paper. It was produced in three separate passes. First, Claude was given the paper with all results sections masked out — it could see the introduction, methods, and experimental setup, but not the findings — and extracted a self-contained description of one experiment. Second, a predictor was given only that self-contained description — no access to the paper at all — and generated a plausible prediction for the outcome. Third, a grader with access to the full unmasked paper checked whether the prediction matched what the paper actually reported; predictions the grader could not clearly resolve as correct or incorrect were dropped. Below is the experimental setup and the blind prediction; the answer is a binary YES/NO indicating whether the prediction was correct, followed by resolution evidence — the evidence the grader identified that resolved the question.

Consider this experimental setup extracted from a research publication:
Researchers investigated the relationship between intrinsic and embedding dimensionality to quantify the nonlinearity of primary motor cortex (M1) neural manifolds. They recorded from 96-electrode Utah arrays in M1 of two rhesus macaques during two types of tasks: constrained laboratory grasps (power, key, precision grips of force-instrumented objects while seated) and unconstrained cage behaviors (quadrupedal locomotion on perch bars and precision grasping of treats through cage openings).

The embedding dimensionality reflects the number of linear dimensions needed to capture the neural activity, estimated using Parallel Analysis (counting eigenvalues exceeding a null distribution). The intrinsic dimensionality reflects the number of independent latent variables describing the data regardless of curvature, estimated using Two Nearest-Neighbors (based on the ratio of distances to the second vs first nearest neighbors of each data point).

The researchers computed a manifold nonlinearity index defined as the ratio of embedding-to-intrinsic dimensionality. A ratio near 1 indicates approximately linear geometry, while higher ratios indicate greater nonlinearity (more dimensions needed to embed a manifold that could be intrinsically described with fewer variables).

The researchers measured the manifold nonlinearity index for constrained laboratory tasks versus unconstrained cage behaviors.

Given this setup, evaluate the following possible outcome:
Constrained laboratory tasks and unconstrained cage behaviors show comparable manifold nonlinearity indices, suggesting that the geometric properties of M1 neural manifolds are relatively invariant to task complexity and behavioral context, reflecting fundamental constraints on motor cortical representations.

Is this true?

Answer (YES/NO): NO